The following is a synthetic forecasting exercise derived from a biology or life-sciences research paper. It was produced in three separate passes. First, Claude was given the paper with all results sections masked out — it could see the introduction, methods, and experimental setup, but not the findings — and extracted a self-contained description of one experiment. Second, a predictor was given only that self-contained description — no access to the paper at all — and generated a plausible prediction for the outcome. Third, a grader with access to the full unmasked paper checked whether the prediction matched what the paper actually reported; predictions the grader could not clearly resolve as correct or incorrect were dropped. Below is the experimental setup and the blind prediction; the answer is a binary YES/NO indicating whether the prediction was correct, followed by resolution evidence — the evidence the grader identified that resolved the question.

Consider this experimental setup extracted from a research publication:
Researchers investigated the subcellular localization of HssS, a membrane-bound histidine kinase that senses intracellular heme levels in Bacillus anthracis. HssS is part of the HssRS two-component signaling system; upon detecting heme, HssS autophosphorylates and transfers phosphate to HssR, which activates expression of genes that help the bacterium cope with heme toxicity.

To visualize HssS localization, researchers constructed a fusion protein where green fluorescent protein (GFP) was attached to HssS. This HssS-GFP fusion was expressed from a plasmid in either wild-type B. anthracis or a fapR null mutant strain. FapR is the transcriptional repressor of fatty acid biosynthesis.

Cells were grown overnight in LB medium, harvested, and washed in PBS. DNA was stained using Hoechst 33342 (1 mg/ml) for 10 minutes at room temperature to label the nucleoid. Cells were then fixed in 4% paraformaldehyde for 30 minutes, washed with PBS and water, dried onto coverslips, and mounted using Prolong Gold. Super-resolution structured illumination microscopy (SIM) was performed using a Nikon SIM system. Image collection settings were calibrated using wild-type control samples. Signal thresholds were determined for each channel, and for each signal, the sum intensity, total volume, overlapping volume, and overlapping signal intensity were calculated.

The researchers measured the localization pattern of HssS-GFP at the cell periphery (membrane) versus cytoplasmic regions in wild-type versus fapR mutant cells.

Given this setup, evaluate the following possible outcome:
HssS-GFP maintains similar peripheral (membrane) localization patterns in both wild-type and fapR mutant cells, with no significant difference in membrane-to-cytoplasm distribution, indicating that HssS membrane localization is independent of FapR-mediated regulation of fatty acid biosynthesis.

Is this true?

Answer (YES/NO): NO